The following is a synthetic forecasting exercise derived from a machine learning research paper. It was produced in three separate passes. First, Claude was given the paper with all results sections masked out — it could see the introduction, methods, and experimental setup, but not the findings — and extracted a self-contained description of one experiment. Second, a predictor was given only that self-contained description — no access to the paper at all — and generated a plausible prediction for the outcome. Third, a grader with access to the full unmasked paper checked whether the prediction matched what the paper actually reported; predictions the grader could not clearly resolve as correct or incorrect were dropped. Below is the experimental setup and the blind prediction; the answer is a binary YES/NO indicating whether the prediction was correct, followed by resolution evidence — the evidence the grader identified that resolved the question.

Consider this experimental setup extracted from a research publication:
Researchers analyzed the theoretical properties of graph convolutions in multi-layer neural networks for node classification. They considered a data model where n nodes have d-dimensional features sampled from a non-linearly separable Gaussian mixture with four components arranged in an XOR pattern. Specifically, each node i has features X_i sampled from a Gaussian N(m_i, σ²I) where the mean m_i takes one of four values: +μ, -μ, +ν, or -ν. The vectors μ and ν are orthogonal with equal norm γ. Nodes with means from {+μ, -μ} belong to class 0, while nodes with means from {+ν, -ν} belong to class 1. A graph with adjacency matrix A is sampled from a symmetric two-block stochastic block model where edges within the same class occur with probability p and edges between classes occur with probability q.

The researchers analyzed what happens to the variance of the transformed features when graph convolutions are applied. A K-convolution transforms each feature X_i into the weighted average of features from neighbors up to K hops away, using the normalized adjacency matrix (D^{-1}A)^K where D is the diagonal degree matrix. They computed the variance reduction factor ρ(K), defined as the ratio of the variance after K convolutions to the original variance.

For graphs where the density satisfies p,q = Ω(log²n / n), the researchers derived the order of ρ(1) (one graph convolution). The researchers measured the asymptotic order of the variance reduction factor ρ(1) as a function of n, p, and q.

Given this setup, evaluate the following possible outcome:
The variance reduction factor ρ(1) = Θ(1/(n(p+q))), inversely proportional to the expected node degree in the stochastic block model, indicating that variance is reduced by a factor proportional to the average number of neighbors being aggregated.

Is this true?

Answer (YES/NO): YES